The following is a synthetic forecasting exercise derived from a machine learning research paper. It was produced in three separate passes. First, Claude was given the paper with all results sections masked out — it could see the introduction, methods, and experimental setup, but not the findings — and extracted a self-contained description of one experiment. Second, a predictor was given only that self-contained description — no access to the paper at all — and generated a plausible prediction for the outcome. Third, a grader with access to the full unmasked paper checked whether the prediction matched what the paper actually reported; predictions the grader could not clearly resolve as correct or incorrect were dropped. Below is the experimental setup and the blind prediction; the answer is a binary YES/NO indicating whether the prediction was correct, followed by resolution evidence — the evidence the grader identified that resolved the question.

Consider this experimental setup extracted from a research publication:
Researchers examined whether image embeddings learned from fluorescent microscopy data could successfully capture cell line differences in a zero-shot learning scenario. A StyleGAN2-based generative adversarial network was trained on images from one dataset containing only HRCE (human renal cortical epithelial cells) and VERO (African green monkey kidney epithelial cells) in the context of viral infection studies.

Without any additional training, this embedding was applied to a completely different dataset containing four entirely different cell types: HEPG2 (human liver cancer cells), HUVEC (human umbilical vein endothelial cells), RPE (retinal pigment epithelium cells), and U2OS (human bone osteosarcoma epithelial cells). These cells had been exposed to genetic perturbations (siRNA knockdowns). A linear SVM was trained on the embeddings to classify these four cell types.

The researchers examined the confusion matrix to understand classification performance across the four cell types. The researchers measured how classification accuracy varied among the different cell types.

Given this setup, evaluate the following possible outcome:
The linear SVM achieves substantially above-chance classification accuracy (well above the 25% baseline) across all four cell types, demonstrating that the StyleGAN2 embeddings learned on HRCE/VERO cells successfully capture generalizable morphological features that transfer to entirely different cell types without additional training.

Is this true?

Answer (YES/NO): YES